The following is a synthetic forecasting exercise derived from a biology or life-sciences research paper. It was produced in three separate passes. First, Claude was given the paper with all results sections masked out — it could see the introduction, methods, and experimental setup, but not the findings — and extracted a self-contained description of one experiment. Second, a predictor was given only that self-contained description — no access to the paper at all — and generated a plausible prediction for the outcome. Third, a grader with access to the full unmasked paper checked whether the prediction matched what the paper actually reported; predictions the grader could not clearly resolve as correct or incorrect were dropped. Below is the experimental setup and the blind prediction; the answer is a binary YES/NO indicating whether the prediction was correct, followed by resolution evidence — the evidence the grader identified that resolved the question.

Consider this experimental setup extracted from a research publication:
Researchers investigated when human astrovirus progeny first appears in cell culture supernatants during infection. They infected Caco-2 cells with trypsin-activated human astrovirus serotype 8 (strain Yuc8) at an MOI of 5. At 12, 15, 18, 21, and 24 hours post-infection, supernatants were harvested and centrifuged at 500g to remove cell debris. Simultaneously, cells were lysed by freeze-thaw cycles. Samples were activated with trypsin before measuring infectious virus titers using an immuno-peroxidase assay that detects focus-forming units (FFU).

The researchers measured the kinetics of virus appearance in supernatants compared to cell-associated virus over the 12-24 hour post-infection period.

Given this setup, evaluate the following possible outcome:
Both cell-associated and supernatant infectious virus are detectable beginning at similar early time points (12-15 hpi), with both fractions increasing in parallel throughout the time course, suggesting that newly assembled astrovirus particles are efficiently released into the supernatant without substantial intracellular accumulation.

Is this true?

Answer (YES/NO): NO